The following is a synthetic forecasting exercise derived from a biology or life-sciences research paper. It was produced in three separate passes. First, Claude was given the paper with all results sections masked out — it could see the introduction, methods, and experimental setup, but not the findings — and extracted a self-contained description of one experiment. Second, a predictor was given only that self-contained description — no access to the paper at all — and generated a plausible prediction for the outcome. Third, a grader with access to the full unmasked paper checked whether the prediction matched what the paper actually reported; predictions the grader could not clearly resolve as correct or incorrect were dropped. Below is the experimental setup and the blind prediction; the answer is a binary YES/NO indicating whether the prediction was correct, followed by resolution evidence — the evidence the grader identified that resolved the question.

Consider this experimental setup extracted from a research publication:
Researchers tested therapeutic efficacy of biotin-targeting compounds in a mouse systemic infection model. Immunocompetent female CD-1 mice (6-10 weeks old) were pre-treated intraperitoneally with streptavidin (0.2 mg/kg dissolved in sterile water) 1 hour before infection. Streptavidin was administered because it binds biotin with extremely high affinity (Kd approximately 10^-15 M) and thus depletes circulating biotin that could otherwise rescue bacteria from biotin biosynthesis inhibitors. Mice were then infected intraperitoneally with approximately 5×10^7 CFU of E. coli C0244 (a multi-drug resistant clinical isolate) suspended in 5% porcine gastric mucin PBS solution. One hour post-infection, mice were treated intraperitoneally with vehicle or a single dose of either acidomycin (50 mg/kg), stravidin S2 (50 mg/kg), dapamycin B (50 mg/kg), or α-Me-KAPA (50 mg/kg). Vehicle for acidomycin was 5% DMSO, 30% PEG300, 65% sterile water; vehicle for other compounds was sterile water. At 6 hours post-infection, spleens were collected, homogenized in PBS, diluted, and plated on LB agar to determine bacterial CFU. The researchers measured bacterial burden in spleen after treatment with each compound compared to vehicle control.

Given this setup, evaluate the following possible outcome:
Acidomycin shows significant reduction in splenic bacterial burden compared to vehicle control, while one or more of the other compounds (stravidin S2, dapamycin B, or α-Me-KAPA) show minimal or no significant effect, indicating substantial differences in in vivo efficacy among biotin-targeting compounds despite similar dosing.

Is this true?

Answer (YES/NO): NO